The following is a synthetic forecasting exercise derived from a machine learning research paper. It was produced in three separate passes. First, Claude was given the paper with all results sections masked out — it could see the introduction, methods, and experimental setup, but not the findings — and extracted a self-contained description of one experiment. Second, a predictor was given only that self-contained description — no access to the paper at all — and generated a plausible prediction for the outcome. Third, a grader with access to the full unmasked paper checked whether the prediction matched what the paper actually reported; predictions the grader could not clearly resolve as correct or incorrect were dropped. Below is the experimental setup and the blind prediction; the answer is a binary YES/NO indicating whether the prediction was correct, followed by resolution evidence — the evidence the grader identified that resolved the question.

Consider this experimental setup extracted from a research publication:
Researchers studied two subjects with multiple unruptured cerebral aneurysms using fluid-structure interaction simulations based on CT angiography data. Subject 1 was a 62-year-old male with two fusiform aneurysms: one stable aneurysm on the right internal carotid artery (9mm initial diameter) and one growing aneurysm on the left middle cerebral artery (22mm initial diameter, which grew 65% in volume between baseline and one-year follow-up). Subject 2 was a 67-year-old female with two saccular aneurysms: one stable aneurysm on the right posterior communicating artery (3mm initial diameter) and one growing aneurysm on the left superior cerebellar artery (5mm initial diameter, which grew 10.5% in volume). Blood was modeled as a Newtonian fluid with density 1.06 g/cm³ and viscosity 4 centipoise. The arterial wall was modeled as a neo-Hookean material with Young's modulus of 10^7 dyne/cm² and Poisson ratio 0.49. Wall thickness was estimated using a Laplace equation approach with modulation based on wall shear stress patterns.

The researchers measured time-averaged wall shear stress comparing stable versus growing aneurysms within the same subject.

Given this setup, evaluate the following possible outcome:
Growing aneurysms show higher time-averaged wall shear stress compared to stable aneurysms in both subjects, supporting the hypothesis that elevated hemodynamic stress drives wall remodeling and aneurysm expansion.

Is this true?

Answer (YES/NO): NO